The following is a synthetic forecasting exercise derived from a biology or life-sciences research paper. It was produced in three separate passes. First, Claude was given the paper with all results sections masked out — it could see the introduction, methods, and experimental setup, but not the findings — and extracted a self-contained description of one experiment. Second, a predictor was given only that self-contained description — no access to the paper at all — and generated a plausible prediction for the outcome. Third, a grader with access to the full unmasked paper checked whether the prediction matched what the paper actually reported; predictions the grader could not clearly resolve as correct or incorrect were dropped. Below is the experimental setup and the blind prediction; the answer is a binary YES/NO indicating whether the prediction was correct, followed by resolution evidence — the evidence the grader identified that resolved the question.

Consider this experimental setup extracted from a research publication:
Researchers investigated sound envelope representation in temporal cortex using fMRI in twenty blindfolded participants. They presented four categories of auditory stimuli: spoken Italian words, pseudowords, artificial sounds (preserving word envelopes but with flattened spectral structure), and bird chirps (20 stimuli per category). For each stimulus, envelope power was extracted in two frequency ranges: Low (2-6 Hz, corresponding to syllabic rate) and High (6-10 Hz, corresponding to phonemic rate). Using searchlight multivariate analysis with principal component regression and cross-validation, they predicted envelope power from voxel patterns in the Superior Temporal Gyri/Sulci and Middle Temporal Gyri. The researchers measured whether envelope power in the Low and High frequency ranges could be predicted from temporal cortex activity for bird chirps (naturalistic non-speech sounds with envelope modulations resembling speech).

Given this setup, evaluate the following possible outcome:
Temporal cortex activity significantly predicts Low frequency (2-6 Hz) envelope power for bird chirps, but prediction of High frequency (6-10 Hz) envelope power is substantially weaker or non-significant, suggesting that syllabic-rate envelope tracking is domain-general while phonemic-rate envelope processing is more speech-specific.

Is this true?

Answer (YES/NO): NO